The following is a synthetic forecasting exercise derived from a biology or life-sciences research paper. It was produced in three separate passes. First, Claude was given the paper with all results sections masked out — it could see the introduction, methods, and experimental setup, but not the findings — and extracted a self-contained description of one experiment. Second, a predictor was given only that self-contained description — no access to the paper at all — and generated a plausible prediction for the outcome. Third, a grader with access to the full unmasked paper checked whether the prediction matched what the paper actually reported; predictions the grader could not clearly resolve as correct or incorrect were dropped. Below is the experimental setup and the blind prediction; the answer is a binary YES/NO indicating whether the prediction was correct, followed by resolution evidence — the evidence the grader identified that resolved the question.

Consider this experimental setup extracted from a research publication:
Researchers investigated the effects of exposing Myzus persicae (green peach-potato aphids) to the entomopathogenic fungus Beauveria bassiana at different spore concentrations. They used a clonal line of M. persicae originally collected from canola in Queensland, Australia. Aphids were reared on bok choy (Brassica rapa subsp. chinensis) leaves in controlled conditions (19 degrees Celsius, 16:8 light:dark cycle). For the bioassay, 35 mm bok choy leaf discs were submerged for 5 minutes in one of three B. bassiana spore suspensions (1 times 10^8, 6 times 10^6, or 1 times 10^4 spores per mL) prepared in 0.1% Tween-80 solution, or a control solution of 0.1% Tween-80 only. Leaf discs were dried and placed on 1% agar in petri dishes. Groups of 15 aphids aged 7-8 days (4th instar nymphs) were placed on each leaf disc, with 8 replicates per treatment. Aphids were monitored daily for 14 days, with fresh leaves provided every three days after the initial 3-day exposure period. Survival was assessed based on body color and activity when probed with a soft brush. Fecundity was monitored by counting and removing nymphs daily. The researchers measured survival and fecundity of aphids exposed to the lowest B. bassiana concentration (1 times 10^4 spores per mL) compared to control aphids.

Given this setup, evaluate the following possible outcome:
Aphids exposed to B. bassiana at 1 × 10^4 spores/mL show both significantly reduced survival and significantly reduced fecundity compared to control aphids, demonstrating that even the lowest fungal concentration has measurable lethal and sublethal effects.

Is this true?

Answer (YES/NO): NO